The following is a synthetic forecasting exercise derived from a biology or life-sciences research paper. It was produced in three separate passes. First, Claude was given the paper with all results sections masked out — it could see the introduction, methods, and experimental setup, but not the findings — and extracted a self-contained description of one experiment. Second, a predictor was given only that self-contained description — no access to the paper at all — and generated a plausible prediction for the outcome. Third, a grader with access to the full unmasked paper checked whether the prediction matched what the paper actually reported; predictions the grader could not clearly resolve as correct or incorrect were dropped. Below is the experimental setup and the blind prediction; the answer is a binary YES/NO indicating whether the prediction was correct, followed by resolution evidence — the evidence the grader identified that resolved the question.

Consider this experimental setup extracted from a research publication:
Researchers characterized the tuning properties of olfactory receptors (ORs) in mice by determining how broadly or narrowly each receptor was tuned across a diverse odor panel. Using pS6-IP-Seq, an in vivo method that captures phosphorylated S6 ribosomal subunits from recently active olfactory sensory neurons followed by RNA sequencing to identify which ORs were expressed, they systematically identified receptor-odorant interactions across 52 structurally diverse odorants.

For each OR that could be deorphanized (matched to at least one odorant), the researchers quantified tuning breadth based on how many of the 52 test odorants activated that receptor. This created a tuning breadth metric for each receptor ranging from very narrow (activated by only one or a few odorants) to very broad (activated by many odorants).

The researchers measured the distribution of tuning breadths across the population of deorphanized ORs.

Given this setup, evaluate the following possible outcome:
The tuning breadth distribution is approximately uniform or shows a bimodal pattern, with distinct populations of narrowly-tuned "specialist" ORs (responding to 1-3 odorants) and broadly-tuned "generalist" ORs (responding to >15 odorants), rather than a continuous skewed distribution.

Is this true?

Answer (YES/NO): NO